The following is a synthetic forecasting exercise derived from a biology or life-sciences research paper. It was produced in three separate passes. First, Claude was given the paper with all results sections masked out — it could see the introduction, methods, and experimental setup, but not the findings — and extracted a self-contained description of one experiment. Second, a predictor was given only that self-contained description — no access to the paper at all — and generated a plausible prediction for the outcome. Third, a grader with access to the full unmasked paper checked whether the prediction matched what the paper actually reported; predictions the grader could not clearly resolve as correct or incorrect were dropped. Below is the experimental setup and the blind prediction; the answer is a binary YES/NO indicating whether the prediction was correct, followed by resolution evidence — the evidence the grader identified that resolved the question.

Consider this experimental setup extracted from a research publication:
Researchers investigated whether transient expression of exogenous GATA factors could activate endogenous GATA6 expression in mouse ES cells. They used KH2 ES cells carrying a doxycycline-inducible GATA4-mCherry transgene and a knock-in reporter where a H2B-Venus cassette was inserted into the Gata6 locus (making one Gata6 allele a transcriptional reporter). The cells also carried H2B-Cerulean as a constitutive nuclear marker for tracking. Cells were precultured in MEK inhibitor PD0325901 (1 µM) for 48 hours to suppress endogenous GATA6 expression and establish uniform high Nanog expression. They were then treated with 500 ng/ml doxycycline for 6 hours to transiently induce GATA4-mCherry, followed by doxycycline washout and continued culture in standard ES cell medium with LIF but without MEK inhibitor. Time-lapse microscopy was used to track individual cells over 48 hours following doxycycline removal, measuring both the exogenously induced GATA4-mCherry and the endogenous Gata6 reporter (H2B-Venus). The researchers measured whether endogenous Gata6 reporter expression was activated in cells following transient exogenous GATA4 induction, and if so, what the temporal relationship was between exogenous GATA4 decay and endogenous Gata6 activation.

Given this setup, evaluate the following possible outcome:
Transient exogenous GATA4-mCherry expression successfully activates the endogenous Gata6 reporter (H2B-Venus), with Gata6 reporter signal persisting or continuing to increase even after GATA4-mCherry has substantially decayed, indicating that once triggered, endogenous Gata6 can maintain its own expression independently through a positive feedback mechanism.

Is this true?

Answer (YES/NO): NO